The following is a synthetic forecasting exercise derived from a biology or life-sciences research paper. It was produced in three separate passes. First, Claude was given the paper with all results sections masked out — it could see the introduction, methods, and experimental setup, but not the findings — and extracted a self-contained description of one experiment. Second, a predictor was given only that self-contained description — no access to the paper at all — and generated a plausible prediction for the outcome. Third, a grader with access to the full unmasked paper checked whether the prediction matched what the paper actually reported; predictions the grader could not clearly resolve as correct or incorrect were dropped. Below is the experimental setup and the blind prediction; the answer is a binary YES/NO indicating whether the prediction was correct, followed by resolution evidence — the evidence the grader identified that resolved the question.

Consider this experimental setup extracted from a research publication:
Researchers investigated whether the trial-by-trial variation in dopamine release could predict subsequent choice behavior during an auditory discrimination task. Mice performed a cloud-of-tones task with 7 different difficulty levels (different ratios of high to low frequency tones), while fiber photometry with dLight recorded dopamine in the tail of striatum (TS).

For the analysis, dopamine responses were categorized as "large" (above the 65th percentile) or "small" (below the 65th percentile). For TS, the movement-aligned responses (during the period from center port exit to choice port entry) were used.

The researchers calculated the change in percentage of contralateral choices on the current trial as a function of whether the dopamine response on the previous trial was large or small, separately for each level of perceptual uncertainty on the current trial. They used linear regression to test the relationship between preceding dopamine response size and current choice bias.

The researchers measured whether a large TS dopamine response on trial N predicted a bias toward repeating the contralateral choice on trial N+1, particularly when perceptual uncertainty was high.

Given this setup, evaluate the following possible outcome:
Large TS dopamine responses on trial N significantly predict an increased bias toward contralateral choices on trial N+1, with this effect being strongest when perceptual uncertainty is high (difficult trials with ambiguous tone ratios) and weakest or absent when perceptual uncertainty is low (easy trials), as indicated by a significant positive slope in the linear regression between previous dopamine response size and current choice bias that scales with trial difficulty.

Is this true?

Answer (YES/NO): YES